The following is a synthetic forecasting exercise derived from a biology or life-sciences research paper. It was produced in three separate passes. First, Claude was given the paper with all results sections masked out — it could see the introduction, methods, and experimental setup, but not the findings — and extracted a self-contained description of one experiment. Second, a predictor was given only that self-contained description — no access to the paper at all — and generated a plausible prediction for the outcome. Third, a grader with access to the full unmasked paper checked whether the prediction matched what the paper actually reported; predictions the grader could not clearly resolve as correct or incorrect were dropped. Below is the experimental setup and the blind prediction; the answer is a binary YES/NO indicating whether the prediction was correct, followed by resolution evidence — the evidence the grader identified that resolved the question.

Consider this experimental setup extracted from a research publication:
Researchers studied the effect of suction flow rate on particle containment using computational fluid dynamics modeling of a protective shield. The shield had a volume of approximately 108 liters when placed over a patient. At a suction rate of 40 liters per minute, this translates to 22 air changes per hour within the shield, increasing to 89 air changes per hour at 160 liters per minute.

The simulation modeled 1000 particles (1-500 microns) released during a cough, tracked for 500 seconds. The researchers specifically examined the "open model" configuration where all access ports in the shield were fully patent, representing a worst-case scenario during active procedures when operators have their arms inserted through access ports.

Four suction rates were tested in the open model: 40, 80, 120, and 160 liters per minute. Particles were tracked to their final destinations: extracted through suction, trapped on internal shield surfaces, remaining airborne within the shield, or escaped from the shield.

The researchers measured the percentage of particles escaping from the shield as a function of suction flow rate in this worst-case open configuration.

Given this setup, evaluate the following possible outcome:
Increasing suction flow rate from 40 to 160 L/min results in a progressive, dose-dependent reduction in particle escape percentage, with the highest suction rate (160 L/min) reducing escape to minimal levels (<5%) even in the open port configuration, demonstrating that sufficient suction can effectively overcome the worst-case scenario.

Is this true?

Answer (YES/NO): YES